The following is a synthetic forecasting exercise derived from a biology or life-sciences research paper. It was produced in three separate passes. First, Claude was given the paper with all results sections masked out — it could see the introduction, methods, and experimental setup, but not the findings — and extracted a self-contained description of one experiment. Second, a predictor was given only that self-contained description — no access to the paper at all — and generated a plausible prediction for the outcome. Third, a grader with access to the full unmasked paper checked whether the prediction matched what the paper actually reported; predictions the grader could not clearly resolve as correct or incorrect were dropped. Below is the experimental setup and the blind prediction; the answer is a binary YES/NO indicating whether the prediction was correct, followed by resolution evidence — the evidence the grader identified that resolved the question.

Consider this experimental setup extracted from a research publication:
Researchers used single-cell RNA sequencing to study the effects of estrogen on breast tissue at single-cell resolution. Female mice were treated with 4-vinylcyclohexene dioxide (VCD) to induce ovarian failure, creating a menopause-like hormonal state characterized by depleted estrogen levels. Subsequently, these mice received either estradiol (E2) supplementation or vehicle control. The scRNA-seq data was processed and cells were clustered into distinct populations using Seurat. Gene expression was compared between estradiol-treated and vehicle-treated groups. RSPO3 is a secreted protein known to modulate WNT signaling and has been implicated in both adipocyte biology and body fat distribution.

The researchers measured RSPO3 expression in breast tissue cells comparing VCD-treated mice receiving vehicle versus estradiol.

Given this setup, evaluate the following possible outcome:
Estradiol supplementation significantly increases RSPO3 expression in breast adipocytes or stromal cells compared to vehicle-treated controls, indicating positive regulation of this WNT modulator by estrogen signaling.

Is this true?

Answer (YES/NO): NO